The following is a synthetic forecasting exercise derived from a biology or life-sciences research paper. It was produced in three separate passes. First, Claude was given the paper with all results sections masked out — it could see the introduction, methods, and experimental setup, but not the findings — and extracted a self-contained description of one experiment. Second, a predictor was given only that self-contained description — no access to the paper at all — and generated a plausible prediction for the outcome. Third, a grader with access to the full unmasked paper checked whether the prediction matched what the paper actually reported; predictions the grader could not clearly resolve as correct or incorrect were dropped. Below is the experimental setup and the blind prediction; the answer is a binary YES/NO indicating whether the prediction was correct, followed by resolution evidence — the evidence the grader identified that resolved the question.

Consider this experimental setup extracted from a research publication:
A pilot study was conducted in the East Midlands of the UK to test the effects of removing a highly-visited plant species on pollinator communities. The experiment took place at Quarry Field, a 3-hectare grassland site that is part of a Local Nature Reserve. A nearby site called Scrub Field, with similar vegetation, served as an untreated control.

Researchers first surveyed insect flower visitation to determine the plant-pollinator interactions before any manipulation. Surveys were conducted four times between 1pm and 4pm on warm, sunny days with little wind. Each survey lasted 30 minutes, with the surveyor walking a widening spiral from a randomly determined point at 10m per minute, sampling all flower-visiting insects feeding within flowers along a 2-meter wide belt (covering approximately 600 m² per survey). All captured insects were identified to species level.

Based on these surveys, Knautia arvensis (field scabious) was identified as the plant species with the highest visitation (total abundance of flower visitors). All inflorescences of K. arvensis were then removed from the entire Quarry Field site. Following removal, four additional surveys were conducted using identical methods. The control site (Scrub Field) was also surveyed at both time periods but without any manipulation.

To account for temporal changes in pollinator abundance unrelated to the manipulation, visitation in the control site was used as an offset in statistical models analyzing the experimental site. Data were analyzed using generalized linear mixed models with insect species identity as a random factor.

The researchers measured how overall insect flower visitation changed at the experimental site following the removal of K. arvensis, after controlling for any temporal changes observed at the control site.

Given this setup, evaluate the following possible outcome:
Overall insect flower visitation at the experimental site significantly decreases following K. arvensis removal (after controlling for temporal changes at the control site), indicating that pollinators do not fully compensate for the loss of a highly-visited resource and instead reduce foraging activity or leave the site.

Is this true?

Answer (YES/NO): NO